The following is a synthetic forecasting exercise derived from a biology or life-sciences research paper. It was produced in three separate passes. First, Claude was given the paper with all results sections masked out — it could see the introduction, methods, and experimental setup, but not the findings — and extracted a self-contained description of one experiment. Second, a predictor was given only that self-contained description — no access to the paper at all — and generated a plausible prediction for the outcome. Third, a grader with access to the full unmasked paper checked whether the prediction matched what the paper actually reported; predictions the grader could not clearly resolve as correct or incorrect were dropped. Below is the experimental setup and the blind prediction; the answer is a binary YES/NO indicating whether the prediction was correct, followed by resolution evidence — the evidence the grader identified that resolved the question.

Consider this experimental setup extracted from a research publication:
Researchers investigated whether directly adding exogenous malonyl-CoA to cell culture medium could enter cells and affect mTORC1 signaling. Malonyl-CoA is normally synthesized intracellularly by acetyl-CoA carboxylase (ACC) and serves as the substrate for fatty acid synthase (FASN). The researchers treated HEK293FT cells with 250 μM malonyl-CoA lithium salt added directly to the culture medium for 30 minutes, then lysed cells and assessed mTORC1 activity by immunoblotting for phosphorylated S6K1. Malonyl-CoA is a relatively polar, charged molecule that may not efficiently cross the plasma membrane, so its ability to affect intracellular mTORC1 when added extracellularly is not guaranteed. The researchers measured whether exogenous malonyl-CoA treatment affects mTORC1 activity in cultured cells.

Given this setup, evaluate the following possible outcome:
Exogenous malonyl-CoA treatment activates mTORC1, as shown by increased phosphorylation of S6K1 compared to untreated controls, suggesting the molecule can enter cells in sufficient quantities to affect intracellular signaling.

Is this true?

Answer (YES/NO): NO